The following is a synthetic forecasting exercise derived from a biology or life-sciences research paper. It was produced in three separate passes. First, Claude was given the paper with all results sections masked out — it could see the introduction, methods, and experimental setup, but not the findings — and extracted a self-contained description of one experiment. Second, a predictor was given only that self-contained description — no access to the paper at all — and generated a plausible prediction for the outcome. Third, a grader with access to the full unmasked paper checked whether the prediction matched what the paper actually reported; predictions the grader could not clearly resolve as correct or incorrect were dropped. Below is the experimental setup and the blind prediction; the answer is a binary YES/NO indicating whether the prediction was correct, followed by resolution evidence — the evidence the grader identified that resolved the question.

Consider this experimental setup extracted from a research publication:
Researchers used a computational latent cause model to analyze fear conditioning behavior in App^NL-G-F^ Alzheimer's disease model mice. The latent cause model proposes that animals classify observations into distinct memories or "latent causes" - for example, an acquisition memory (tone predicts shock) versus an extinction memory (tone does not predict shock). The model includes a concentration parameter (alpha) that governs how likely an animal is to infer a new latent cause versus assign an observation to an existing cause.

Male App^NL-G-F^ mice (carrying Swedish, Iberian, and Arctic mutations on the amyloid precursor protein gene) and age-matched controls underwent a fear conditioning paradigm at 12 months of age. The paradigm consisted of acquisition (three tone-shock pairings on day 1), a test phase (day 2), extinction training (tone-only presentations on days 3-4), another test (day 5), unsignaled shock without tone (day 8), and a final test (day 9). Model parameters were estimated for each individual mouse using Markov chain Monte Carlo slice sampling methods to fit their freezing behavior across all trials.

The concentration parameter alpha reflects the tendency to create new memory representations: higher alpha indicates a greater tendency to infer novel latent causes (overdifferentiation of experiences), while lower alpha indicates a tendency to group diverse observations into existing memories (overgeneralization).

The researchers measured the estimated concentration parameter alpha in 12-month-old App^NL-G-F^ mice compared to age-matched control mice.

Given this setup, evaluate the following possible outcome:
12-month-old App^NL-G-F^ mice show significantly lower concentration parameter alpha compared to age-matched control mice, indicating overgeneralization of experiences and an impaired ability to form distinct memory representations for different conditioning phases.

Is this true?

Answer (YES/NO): YES